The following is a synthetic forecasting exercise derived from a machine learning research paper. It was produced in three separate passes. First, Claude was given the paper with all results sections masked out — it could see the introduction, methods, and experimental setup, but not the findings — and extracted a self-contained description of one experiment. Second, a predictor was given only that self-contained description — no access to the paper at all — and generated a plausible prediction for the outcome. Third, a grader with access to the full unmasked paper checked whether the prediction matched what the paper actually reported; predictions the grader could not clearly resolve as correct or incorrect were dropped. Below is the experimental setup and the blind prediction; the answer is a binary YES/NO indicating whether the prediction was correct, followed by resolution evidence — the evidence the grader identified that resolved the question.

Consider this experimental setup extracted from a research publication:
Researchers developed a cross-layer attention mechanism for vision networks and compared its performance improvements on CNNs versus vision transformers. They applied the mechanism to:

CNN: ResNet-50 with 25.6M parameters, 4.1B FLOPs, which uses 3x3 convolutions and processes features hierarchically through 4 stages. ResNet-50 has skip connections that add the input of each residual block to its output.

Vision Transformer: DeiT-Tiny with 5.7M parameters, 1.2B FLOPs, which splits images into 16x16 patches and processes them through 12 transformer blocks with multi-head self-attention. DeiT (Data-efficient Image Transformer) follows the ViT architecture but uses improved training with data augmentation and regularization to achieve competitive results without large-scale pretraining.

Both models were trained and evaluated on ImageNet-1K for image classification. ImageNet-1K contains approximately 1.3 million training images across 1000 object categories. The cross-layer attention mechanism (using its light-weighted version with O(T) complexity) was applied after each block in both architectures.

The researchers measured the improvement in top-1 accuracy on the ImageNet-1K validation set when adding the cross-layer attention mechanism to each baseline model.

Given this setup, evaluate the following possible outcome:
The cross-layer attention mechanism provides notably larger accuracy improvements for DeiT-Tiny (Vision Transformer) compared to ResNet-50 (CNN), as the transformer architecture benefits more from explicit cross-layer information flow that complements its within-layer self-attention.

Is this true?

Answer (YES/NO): NO